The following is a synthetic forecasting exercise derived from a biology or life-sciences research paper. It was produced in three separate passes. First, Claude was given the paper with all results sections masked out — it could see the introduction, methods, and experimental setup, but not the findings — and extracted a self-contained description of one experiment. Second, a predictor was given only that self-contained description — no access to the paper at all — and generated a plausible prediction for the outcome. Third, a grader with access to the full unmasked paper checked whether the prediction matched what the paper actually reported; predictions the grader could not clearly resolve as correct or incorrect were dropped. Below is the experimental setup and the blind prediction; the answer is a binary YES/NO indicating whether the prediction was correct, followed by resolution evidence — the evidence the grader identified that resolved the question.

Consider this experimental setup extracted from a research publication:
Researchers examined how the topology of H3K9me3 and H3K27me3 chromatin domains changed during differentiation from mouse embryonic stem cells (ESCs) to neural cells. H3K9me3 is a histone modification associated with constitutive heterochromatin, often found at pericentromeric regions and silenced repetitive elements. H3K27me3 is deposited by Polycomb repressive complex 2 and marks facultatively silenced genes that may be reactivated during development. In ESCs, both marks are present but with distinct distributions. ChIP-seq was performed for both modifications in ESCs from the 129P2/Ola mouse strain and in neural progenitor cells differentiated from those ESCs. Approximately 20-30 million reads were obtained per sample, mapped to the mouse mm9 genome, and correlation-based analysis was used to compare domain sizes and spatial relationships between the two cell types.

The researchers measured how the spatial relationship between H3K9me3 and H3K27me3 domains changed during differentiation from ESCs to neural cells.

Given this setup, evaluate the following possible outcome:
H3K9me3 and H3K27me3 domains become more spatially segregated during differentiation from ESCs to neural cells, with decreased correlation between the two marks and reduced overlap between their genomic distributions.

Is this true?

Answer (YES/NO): NO